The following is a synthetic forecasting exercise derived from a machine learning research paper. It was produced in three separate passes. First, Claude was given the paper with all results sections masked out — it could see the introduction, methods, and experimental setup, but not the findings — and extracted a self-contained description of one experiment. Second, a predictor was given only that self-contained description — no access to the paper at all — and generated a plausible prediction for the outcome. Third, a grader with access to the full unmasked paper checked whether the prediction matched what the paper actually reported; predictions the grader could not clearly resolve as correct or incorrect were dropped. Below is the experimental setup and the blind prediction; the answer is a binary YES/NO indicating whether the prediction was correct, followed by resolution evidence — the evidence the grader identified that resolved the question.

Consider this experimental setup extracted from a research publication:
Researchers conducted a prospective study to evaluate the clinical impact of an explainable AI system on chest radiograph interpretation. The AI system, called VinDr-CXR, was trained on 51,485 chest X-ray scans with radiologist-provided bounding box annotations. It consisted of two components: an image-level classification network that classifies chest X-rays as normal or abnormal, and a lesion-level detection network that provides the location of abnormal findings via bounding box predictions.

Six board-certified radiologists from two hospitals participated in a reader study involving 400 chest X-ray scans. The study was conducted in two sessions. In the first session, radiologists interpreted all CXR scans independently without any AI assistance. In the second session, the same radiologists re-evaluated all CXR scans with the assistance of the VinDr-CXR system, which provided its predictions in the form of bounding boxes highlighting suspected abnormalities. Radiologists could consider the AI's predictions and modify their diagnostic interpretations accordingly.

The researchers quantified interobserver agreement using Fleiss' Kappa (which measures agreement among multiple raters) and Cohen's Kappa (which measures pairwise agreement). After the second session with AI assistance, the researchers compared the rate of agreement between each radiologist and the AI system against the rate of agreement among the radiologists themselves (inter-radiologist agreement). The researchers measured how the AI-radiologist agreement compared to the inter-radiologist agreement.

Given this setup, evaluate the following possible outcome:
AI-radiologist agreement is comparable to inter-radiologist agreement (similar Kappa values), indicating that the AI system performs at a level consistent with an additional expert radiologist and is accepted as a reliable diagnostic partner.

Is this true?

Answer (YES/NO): NO